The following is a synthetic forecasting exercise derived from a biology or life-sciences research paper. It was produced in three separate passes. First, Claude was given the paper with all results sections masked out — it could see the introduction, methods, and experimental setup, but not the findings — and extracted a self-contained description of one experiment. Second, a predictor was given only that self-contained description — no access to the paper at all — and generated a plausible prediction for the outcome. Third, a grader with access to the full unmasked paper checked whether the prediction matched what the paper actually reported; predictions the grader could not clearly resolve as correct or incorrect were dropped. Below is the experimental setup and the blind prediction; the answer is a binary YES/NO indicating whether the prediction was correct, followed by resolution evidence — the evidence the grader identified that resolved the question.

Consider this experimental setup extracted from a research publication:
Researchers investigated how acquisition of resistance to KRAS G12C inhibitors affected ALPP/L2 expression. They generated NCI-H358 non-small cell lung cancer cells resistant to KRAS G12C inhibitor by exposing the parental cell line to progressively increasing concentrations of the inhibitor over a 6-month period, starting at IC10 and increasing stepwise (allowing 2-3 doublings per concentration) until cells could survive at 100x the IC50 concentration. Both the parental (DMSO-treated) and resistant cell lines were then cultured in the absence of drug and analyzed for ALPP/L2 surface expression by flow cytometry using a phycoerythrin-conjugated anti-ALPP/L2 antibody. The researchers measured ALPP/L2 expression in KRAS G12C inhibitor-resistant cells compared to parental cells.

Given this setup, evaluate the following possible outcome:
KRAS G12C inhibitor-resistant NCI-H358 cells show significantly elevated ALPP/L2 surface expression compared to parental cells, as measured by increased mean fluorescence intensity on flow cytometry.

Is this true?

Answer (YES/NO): YES